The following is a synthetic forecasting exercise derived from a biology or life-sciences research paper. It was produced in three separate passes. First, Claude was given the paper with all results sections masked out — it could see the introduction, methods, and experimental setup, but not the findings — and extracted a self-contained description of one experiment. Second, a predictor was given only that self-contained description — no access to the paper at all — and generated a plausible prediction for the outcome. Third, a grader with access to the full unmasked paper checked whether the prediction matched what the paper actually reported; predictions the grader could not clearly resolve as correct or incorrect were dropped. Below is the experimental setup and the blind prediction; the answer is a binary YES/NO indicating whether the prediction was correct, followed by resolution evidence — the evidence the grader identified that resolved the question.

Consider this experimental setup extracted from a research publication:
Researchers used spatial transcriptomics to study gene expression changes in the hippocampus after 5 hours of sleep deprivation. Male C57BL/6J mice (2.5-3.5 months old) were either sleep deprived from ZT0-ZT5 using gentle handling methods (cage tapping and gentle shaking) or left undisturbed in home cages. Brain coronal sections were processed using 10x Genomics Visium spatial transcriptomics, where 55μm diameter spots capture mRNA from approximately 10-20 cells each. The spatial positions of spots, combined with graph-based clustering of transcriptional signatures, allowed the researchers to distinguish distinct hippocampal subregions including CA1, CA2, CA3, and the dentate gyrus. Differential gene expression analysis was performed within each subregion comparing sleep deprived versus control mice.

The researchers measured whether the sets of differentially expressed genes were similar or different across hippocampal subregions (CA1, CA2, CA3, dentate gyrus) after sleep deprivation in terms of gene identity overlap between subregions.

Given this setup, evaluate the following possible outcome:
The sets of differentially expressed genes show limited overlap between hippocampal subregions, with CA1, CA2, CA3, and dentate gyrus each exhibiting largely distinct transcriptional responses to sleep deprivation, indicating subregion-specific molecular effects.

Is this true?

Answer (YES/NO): NO